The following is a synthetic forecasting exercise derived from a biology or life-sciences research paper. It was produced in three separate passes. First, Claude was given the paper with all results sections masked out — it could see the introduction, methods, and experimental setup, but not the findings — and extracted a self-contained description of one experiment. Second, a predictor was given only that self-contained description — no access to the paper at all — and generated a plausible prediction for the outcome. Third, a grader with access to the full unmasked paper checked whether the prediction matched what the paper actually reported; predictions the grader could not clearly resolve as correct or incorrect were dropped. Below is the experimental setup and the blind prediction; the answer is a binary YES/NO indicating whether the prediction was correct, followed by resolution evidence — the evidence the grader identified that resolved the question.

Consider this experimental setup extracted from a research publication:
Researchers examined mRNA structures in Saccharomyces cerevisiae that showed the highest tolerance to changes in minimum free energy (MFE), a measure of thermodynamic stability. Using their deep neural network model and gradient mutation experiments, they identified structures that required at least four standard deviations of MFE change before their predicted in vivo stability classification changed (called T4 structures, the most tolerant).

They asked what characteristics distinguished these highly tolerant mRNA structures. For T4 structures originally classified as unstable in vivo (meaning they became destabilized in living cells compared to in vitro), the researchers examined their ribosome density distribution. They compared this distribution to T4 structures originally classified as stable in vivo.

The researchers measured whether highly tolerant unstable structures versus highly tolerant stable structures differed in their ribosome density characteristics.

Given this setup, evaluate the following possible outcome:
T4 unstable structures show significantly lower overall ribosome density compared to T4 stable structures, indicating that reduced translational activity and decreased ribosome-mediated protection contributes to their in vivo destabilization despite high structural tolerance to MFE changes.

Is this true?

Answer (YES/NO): NO